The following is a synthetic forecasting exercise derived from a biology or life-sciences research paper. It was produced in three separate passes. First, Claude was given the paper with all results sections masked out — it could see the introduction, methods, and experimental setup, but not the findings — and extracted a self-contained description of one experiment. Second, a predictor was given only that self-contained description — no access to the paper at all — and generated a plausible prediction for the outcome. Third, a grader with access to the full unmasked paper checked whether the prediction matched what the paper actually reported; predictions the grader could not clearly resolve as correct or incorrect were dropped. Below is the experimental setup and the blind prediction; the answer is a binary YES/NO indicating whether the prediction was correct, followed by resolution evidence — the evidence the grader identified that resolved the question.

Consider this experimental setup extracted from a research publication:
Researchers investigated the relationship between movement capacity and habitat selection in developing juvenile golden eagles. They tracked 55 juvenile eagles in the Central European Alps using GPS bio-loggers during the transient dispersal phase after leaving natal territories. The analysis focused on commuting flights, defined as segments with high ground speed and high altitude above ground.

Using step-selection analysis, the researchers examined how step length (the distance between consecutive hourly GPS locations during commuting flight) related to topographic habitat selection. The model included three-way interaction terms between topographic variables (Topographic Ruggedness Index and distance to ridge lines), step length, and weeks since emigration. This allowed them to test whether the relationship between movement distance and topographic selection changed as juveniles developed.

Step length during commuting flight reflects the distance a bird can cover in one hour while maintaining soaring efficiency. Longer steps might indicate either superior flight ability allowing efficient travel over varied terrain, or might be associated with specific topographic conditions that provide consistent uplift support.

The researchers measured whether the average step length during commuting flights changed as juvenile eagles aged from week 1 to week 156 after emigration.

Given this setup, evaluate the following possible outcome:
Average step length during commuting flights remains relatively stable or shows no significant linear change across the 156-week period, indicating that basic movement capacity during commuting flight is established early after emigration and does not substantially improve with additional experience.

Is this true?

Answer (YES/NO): NO